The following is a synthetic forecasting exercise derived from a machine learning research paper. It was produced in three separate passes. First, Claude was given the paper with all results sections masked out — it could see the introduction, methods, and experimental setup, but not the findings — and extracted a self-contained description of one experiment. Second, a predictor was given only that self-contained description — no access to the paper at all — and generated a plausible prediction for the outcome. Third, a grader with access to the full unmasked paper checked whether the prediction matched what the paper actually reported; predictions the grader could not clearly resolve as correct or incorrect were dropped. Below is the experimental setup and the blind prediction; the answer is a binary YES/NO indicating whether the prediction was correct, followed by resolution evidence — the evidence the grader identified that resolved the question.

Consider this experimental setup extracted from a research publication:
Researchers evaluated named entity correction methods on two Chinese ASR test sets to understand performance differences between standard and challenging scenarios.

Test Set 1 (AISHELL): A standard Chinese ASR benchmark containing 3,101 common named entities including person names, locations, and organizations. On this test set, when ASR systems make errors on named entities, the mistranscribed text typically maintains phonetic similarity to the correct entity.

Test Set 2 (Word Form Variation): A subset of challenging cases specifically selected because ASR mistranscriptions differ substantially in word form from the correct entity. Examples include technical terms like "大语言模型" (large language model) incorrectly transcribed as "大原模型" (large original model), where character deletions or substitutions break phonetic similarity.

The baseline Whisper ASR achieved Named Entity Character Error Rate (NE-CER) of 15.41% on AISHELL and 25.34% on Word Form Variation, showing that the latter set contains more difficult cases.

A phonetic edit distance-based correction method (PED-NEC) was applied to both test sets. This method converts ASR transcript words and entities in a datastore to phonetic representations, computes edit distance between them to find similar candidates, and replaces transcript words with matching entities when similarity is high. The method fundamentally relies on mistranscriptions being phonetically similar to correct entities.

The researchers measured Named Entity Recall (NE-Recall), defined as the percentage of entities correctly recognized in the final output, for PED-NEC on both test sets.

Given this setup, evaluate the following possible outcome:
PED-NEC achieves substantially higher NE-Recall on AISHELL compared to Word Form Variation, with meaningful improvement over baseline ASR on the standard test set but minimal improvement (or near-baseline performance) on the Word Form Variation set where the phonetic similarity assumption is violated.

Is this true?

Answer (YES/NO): NO